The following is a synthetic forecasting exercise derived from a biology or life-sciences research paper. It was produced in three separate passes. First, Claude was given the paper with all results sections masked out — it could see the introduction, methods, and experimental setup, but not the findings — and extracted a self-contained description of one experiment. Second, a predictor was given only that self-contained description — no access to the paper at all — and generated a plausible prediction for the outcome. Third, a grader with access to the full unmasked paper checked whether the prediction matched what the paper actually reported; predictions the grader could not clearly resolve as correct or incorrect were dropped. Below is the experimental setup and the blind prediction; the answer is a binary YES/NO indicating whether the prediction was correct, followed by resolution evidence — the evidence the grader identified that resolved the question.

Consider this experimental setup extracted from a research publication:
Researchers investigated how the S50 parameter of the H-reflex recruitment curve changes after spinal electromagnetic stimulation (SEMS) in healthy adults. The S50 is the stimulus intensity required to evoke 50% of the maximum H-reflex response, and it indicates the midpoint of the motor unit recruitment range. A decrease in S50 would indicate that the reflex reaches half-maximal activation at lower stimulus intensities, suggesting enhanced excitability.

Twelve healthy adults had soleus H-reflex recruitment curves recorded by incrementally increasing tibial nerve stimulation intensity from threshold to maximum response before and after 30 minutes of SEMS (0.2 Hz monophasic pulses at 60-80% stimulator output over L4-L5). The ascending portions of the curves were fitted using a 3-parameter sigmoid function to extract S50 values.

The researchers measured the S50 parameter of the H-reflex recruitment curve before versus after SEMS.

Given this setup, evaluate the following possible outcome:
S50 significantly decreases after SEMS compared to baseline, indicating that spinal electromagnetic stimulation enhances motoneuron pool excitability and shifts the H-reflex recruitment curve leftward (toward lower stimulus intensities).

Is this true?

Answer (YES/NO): YES